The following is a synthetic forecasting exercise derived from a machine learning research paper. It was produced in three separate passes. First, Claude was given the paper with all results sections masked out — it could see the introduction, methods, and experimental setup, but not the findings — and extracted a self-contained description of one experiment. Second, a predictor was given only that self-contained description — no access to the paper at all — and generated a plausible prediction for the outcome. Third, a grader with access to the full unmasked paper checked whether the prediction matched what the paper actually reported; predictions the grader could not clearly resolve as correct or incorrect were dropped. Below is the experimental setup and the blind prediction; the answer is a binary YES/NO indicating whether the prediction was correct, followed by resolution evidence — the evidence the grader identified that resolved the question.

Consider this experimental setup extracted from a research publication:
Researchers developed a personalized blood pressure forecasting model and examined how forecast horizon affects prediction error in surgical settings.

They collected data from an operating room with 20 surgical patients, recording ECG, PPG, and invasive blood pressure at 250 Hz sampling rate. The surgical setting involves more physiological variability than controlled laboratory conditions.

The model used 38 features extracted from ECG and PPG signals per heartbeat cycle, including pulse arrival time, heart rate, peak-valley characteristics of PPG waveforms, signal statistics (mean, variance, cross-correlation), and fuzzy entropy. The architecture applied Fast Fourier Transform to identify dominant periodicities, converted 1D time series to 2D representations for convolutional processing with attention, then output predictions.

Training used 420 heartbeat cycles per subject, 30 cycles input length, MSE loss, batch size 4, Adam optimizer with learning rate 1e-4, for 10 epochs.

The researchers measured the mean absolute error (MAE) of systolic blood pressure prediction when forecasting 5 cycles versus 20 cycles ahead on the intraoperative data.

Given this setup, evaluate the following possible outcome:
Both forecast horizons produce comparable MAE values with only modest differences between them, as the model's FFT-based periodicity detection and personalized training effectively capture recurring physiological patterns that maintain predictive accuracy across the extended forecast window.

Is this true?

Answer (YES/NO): YES